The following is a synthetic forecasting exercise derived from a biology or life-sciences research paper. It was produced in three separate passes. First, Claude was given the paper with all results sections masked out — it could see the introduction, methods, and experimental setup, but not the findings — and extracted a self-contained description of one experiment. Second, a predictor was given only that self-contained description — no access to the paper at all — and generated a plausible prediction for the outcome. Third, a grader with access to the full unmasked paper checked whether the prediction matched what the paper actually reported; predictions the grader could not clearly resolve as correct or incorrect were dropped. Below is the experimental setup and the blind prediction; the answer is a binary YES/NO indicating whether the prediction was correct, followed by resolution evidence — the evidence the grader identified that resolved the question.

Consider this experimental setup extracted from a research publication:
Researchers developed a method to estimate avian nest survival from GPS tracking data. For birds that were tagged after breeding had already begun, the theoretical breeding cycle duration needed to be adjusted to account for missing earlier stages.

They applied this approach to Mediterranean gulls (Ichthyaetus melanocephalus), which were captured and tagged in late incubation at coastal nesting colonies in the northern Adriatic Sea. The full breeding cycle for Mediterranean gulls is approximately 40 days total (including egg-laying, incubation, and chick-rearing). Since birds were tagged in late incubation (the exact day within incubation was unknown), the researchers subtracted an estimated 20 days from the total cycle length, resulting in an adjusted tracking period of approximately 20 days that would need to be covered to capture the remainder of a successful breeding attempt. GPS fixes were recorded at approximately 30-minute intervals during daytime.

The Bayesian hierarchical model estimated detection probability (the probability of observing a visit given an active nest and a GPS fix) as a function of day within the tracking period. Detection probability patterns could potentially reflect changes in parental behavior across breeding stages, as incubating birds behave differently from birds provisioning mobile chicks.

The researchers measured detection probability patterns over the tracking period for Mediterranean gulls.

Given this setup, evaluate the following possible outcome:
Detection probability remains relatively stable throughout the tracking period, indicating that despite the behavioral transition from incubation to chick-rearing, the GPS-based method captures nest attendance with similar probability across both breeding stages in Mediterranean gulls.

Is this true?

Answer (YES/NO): NO